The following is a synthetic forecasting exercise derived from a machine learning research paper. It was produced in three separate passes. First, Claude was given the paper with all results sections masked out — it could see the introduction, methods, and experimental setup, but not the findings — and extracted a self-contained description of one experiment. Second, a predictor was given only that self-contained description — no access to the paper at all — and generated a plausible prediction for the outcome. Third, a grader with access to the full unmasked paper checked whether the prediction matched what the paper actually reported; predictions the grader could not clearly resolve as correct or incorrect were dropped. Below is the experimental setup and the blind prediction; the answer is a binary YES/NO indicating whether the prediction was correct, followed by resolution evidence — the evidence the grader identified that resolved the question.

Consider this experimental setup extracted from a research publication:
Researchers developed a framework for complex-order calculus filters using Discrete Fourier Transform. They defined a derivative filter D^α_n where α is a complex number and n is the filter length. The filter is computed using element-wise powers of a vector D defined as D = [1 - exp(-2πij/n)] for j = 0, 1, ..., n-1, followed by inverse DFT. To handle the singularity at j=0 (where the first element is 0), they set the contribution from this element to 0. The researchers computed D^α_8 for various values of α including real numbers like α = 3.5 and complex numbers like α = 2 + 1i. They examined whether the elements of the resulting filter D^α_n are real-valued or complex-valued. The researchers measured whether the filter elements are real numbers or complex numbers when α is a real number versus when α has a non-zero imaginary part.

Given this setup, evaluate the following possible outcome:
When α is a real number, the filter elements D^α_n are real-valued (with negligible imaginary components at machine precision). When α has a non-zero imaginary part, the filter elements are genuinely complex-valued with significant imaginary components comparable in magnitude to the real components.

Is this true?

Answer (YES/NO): YES